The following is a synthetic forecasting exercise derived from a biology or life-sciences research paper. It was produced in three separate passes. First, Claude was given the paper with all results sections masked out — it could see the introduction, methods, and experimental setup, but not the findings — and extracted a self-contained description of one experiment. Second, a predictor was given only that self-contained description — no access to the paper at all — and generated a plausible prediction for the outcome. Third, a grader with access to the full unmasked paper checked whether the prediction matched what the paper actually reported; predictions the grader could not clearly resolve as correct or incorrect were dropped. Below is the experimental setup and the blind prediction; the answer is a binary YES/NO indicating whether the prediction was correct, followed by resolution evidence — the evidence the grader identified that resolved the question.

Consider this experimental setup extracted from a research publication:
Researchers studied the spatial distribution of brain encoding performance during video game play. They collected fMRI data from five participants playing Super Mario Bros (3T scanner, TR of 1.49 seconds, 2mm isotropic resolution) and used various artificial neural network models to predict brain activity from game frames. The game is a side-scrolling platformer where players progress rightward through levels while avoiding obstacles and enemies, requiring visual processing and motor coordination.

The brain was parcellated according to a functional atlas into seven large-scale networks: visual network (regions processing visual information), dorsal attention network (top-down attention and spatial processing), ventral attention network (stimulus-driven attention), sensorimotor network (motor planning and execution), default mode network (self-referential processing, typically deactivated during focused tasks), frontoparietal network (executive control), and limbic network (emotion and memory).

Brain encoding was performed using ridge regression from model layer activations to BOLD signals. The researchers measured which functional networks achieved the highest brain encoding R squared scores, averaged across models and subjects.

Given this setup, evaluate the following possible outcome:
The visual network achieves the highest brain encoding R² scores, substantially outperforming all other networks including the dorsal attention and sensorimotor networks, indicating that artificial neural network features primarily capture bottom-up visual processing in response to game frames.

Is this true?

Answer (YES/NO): NO